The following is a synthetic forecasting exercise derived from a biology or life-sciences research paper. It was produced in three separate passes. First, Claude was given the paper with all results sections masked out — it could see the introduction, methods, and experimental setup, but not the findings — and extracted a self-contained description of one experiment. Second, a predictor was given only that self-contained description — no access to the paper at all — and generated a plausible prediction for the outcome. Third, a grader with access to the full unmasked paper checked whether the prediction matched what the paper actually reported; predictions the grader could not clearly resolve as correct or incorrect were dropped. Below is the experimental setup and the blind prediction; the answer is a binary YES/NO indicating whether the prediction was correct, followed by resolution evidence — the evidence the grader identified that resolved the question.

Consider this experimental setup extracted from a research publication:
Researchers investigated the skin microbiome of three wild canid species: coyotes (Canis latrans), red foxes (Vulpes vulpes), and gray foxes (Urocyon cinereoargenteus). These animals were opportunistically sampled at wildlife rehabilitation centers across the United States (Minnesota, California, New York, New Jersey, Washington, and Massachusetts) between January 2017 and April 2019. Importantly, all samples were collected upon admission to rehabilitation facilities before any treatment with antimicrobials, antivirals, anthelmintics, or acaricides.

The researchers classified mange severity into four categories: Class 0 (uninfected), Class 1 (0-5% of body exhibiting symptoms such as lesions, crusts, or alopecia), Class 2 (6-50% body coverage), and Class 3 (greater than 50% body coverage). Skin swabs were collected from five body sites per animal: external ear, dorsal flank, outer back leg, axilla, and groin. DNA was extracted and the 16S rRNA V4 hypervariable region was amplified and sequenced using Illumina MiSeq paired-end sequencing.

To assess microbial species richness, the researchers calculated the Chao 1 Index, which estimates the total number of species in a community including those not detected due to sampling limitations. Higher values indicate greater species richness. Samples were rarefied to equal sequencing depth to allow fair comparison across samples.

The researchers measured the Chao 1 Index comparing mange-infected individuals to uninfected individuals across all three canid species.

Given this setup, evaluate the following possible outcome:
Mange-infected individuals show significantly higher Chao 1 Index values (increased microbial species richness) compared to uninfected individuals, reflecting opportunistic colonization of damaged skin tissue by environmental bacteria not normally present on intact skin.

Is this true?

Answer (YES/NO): NO